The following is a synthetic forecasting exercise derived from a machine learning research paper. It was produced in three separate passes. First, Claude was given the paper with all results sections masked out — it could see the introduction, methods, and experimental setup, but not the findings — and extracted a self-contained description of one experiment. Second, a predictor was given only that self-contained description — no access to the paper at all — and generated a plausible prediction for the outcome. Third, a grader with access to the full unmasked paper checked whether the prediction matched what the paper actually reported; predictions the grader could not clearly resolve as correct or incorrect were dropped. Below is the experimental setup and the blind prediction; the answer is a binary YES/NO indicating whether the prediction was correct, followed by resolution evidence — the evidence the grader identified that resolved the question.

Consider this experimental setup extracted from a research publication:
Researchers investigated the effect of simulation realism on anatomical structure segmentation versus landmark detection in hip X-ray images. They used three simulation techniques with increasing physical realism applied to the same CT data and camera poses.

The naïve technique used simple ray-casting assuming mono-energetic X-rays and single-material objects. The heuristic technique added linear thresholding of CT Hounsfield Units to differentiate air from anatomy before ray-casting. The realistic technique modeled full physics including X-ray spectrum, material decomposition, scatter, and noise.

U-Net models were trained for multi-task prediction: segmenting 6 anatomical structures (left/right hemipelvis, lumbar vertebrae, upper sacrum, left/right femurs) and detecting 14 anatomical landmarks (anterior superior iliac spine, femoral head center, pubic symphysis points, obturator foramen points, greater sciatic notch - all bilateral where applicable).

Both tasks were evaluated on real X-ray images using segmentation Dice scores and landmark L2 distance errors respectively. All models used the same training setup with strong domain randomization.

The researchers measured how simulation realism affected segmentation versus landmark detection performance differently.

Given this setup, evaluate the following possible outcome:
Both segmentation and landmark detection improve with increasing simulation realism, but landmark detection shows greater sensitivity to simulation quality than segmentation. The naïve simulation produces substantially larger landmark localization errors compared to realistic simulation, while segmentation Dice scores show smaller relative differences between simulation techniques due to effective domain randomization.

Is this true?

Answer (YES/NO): YES